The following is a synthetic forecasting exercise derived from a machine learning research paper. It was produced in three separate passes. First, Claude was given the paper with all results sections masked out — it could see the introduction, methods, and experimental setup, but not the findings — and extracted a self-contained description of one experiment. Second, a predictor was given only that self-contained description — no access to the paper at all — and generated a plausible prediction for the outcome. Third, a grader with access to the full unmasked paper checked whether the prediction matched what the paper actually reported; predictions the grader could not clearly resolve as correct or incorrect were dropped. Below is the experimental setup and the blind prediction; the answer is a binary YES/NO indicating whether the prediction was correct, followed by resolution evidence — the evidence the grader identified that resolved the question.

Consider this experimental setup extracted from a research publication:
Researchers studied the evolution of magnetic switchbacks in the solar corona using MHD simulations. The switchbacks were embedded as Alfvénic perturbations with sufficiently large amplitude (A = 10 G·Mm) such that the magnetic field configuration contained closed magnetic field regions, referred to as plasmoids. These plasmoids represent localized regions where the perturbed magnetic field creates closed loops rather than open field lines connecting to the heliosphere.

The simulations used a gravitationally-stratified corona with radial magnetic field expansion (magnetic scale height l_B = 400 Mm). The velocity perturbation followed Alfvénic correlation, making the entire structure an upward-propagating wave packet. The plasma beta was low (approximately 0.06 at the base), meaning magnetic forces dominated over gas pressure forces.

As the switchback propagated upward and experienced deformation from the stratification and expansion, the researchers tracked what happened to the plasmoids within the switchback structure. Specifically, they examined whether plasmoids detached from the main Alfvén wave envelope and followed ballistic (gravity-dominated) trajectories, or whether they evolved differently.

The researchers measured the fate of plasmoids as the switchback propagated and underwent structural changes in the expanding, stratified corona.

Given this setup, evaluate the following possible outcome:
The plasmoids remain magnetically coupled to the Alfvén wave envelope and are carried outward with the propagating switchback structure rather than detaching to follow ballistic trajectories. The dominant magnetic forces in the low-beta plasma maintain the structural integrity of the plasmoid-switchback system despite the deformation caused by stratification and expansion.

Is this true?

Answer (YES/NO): NO